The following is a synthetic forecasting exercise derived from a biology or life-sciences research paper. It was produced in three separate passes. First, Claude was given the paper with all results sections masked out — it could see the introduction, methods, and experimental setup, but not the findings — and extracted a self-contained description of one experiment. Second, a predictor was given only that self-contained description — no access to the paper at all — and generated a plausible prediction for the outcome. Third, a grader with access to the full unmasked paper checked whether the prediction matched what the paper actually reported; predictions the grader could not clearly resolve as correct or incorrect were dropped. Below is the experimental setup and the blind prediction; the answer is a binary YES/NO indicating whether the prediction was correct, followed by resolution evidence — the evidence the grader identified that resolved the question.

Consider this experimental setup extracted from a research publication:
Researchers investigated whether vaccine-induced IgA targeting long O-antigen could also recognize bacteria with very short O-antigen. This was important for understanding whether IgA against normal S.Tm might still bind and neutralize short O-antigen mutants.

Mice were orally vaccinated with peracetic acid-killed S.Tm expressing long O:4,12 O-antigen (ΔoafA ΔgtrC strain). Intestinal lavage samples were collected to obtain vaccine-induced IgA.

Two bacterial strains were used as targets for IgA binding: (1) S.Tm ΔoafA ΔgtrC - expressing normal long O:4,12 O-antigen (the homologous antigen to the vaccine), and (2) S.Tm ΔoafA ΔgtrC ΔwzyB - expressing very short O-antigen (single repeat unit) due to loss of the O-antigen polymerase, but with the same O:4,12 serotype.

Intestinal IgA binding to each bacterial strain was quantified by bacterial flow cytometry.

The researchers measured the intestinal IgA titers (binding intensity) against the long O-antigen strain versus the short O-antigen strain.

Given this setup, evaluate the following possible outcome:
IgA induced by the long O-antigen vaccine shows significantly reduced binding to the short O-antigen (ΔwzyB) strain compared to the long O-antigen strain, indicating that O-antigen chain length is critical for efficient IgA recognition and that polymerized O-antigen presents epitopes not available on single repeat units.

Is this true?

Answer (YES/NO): YES